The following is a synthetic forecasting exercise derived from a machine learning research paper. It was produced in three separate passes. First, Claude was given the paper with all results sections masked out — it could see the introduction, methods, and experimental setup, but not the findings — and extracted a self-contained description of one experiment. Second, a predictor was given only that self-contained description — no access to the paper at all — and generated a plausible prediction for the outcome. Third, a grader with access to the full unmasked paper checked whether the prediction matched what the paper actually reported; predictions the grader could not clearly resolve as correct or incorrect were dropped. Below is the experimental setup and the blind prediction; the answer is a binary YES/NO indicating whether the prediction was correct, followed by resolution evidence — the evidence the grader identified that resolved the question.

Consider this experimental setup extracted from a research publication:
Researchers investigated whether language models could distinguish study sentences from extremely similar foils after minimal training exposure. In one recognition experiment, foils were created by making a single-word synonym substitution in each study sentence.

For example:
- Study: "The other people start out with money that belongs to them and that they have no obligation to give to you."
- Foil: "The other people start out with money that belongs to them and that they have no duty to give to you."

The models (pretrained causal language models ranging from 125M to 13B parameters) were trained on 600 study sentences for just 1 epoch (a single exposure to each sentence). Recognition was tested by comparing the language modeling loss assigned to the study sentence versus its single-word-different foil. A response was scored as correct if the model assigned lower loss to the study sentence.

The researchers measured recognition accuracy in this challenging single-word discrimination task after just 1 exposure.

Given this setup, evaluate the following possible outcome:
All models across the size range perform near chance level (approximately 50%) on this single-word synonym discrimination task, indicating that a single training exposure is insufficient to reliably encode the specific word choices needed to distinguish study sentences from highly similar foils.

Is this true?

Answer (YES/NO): NO